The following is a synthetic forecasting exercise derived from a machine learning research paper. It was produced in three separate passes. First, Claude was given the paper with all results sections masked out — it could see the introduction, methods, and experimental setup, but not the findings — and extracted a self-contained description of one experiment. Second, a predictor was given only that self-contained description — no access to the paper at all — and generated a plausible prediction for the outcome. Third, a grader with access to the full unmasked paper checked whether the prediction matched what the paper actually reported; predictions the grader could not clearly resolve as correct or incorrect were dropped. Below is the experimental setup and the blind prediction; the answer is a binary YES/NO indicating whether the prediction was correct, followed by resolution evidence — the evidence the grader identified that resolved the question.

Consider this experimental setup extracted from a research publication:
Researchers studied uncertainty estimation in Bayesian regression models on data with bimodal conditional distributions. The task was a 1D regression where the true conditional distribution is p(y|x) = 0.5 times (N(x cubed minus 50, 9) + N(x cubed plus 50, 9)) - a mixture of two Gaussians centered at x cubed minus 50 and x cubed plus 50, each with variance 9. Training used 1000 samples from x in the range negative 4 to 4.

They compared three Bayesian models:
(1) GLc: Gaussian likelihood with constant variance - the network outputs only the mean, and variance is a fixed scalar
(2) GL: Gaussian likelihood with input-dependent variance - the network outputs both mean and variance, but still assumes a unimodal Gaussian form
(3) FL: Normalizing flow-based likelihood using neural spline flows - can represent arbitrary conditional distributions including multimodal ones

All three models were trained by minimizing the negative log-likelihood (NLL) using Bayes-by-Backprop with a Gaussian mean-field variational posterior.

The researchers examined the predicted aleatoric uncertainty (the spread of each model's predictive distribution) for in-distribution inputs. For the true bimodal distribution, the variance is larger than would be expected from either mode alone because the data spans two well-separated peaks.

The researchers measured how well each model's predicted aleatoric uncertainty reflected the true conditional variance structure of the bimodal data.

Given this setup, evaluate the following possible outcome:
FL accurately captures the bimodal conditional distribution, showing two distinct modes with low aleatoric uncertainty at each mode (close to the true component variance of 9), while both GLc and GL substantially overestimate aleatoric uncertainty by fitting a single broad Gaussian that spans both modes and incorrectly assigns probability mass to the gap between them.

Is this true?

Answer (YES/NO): NO